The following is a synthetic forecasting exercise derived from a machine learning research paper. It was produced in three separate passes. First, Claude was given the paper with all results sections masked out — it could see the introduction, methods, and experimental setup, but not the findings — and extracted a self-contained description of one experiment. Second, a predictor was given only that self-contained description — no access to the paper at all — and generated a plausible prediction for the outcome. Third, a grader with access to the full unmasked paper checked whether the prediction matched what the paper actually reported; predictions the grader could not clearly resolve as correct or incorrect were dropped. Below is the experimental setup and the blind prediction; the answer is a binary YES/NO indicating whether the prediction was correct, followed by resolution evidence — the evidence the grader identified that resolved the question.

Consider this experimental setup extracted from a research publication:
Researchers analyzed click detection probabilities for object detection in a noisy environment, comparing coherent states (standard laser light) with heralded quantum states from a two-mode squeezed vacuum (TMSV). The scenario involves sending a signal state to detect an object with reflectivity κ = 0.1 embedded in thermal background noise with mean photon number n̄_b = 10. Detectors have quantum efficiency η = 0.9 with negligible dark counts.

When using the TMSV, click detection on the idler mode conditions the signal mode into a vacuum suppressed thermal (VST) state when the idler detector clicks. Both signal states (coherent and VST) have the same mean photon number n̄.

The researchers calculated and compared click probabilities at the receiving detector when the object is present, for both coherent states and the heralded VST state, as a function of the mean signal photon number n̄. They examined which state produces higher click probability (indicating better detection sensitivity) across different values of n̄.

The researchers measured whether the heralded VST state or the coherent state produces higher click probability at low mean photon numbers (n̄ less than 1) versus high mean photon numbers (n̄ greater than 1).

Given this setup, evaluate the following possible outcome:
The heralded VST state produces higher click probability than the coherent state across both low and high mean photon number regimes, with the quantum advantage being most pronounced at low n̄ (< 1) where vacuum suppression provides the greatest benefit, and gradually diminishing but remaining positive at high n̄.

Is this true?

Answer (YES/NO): NO